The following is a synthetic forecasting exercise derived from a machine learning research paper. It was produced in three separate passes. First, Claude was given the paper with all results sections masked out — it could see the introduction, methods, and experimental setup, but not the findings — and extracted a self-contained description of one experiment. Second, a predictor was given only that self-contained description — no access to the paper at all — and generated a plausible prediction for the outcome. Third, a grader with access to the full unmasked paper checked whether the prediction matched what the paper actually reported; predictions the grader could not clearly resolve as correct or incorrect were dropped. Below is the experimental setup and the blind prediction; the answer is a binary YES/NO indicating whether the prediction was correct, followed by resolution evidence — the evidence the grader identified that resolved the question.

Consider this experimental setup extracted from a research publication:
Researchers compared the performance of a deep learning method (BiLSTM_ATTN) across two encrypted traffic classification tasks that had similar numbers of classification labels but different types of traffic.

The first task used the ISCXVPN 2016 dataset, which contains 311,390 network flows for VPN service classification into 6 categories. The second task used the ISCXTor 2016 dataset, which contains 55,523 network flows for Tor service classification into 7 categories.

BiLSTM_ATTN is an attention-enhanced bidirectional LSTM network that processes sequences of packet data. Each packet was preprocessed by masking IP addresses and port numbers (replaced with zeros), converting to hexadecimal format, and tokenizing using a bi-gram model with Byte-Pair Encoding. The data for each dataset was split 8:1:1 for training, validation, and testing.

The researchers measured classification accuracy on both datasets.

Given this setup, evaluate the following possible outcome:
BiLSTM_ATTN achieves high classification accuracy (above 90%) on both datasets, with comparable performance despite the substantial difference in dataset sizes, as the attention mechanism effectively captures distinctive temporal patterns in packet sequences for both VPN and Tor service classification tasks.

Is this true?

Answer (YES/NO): NO